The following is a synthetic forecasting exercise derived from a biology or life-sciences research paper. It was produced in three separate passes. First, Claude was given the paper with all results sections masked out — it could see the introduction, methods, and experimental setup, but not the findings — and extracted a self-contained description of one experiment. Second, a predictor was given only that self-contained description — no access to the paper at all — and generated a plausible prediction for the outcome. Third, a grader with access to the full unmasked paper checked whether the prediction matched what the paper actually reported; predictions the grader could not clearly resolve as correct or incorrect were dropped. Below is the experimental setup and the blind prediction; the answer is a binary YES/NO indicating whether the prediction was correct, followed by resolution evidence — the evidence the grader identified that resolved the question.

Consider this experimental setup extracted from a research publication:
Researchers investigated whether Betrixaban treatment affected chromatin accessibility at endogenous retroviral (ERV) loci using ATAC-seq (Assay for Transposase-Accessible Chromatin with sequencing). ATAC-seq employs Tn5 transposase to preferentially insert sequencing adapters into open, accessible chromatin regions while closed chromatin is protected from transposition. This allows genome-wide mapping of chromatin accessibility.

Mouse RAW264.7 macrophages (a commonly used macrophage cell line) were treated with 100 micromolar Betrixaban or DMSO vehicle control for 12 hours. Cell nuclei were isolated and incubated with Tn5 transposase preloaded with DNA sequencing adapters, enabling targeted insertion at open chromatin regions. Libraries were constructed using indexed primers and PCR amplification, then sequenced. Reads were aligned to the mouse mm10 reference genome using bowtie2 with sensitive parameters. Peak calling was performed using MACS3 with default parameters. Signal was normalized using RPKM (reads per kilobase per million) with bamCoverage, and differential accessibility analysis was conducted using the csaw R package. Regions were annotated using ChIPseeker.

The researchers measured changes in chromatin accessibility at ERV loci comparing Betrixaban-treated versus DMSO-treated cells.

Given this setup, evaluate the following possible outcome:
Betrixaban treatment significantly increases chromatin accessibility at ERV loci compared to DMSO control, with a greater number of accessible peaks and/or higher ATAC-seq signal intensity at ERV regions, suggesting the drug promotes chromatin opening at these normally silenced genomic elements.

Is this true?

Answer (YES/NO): YES